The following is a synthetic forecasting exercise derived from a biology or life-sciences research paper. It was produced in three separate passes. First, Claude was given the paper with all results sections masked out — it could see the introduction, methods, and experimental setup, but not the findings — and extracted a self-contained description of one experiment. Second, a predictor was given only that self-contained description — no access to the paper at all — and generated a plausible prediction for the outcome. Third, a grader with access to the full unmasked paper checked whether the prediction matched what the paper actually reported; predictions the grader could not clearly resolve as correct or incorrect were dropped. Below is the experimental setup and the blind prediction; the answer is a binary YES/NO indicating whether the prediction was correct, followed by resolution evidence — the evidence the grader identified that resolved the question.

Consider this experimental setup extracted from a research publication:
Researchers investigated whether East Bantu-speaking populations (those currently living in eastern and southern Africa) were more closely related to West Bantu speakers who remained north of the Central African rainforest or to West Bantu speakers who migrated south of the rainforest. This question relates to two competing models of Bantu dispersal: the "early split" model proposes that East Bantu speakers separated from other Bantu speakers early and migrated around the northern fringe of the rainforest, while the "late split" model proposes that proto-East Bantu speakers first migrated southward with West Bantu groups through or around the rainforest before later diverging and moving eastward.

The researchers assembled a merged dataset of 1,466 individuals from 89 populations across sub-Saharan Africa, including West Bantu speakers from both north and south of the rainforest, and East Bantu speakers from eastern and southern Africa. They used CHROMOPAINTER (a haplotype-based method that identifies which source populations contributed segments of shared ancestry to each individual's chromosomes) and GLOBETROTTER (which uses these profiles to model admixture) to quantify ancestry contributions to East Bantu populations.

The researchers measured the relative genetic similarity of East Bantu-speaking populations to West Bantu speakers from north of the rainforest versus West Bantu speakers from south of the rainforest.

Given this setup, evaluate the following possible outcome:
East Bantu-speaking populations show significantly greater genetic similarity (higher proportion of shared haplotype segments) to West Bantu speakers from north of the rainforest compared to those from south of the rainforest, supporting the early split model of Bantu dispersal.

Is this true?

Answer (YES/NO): NO